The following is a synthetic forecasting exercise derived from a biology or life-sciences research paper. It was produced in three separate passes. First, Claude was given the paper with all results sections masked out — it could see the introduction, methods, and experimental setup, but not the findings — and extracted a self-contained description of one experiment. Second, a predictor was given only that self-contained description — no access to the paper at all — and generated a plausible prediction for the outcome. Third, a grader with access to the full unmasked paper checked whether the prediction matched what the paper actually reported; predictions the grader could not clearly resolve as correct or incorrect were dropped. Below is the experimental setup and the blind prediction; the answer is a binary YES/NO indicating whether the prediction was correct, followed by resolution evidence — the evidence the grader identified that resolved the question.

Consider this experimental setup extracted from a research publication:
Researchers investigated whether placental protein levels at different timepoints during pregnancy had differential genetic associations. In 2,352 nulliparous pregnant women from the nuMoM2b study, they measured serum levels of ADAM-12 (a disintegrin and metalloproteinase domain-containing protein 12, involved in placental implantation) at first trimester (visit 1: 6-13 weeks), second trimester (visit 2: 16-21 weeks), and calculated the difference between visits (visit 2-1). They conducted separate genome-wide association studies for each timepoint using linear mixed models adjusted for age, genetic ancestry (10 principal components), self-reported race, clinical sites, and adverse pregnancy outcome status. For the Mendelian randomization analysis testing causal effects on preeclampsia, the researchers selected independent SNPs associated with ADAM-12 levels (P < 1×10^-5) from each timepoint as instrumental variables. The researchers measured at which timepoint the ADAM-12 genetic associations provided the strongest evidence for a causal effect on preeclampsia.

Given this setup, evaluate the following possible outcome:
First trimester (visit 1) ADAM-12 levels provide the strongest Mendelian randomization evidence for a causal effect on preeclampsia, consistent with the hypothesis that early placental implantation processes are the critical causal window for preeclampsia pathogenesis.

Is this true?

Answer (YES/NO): NO